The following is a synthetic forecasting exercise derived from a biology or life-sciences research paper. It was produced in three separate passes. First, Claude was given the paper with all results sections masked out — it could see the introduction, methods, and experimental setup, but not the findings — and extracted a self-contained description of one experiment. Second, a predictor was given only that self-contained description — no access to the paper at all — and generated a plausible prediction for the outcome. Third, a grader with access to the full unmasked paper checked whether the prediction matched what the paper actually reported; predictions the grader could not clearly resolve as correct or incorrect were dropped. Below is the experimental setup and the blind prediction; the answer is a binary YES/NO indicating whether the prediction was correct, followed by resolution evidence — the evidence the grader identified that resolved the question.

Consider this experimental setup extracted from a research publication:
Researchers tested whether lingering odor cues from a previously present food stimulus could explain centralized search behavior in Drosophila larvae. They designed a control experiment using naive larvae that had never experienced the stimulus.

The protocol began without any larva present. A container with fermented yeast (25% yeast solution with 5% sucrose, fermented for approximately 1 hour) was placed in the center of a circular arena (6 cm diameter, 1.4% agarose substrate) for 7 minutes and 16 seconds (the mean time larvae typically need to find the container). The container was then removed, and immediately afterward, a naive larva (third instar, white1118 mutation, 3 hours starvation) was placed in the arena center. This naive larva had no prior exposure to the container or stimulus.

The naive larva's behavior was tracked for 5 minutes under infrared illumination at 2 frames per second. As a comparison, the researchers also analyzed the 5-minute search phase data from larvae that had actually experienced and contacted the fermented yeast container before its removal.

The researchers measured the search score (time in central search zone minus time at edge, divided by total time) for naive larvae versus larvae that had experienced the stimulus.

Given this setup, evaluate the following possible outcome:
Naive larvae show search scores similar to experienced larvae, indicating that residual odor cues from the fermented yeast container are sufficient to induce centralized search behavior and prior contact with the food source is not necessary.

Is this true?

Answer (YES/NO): NO